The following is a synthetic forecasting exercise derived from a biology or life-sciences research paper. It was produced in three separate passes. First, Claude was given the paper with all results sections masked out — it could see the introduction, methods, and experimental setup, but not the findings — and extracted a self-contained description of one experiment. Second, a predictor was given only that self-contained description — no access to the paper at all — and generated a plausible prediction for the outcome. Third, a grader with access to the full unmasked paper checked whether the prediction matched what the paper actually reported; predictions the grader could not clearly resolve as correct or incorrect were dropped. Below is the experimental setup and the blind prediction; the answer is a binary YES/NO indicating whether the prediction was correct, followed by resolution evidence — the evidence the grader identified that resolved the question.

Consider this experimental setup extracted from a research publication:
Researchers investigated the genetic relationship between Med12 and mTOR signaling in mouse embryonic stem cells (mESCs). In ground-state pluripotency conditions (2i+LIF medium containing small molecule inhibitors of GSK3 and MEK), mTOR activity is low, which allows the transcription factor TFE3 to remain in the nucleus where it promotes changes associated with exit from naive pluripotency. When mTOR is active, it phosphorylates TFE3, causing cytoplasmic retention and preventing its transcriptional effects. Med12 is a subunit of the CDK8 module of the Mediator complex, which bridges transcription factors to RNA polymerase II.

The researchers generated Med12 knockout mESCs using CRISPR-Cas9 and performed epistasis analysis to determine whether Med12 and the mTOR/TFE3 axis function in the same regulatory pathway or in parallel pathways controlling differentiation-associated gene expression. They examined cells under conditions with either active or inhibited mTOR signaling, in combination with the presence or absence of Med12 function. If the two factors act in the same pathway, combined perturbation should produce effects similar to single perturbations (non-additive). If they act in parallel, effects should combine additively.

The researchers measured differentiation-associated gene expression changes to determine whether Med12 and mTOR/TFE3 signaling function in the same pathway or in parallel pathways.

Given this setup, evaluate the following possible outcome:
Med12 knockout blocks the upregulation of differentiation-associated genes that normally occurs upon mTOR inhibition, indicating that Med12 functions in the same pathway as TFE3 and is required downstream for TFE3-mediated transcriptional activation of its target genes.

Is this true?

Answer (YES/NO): NO